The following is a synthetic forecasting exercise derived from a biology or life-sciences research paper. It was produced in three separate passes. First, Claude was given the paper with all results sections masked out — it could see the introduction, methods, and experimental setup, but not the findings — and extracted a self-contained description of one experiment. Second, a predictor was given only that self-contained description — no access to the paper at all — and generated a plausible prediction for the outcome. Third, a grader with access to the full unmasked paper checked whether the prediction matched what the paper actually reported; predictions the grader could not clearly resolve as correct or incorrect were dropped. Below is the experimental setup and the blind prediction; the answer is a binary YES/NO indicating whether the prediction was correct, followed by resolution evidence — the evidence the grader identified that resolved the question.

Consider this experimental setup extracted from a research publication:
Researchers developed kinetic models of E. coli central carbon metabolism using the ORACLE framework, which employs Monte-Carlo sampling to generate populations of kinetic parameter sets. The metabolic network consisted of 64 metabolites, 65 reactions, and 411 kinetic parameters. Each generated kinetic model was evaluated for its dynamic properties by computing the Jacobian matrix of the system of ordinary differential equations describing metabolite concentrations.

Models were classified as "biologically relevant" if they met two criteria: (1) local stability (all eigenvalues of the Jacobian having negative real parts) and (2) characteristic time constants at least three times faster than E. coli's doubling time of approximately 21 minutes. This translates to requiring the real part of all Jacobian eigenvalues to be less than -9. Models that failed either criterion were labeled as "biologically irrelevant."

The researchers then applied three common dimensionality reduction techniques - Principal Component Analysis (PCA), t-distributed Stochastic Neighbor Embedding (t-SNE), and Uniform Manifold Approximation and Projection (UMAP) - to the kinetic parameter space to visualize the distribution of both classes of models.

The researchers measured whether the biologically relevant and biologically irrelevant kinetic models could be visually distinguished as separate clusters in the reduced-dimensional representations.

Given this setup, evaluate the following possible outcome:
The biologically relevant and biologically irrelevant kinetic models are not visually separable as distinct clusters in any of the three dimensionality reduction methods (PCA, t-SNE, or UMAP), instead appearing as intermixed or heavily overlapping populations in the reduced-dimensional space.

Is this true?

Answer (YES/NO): YES